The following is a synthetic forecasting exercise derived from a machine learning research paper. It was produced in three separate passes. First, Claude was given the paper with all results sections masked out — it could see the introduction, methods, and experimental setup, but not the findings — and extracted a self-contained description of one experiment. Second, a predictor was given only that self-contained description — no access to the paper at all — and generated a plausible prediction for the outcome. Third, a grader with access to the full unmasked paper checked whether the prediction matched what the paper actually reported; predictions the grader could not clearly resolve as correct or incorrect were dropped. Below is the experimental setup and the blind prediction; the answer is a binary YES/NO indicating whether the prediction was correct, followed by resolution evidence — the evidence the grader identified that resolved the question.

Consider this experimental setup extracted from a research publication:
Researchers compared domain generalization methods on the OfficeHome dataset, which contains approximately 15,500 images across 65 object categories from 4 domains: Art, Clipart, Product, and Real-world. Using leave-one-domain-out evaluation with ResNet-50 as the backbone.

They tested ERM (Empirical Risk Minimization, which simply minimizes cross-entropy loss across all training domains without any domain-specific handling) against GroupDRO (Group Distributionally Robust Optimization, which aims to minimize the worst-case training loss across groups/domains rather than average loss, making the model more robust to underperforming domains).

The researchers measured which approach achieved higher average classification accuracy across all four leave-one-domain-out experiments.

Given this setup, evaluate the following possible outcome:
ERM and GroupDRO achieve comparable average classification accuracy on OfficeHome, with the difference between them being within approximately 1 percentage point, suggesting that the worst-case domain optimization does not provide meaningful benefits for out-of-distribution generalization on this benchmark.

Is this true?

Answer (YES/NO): YES